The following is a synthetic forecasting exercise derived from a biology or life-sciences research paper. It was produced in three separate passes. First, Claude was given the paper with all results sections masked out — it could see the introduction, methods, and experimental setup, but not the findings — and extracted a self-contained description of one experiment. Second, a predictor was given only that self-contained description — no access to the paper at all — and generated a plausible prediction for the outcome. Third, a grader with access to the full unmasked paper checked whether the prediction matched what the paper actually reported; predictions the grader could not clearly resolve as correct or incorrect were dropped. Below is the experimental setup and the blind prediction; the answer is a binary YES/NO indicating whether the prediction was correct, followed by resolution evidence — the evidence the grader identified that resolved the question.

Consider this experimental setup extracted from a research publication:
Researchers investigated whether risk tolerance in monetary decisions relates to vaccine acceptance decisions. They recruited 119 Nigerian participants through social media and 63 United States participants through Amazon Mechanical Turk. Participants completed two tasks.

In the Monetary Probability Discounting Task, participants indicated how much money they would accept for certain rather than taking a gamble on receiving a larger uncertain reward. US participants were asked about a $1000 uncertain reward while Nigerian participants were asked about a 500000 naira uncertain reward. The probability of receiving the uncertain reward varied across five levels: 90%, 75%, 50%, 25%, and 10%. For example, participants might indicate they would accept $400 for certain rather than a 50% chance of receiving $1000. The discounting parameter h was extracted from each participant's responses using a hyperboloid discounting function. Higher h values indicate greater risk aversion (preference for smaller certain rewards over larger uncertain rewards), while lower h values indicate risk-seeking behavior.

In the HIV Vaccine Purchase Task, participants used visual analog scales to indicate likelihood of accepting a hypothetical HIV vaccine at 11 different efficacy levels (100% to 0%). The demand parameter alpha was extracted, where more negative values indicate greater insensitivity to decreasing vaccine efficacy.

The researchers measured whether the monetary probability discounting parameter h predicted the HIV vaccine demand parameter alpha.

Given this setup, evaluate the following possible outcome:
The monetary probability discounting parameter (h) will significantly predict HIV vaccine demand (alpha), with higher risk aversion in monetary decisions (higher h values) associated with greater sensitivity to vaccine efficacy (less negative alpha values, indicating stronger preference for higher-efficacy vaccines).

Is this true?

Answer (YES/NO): NO